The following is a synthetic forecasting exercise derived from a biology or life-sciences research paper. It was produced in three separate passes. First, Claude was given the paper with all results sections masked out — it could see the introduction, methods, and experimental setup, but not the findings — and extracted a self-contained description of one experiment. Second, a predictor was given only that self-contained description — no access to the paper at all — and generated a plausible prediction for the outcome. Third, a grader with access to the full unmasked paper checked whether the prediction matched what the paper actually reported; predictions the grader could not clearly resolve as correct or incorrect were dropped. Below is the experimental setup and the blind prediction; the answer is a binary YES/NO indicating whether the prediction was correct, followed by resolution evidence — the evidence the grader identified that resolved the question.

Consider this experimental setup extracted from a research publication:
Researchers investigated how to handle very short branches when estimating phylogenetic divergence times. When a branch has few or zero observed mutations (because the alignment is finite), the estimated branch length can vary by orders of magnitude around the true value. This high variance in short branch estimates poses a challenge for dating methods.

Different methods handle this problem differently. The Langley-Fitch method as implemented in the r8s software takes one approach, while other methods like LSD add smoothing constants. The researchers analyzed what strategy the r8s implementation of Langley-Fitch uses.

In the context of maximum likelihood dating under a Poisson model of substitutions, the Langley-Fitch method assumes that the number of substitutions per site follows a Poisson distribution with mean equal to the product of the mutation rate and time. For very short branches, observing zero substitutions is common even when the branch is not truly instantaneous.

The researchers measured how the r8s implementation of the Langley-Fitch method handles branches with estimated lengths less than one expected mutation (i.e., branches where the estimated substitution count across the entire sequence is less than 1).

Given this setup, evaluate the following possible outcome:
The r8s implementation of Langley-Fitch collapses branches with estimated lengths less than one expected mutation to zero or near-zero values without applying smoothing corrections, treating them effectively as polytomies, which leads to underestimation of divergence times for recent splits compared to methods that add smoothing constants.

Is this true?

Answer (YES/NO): NO